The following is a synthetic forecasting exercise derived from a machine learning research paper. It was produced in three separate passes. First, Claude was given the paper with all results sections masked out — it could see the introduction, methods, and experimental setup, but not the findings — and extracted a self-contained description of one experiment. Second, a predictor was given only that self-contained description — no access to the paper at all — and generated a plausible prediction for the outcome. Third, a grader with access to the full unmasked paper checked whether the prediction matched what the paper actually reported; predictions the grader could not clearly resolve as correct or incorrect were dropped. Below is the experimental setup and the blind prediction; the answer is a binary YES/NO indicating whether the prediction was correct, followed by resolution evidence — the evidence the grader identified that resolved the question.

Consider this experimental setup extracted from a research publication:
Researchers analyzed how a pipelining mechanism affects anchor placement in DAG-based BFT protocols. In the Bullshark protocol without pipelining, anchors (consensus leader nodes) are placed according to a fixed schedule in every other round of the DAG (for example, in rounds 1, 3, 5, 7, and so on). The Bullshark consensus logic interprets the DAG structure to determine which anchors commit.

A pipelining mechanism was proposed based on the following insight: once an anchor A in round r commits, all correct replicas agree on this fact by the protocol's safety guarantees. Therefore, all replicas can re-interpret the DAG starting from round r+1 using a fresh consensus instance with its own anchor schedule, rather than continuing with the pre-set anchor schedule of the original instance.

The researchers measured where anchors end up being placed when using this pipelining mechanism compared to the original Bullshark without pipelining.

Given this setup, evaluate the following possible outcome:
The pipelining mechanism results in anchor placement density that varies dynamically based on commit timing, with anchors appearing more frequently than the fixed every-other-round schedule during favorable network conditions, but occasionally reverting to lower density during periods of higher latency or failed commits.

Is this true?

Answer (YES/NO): NO